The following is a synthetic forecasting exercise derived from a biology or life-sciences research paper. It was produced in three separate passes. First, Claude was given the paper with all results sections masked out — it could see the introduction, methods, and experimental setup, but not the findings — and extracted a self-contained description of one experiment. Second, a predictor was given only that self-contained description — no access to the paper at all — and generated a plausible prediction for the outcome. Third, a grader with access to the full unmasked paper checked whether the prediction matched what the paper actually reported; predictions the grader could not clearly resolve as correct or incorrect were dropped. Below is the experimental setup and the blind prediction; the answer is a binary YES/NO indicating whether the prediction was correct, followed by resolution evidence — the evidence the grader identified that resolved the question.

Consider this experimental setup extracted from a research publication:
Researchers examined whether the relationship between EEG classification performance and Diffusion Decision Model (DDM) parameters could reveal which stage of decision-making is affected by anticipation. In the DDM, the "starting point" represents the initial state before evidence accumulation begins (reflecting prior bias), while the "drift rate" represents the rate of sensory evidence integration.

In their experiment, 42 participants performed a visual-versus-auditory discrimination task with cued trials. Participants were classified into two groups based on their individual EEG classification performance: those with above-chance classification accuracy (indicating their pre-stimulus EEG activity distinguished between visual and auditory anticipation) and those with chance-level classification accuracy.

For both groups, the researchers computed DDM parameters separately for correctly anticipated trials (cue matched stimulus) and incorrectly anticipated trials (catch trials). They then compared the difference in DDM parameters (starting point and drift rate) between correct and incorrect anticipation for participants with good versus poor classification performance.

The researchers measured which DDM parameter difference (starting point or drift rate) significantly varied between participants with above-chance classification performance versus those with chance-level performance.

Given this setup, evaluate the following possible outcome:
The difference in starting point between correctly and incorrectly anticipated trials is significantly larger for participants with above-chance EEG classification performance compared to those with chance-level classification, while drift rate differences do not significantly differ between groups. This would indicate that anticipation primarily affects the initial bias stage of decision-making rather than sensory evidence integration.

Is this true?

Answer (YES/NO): YES